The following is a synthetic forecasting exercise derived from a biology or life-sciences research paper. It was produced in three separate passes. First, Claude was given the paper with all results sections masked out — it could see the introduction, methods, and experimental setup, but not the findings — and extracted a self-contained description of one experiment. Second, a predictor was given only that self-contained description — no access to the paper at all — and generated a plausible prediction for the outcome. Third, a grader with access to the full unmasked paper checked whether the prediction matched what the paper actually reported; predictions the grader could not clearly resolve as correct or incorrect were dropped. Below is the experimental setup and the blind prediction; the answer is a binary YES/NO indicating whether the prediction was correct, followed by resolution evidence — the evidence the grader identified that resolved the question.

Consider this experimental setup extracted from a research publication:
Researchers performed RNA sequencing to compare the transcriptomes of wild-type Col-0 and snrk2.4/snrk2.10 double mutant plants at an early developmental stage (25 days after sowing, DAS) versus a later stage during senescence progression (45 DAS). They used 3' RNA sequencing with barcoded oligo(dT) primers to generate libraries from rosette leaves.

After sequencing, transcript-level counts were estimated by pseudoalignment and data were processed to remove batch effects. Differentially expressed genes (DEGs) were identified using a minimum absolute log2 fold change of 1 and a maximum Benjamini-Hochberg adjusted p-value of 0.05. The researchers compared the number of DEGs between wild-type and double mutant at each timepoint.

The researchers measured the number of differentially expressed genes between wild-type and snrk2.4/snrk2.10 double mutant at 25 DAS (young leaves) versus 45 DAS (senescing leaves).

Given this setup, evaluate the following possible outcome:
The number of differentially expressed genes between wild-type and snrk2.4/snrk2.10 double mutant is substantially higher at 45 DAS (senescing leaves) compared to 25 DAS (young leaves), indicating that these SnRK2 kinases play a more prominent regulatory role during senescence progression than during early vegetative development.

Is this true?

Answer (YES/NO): YES